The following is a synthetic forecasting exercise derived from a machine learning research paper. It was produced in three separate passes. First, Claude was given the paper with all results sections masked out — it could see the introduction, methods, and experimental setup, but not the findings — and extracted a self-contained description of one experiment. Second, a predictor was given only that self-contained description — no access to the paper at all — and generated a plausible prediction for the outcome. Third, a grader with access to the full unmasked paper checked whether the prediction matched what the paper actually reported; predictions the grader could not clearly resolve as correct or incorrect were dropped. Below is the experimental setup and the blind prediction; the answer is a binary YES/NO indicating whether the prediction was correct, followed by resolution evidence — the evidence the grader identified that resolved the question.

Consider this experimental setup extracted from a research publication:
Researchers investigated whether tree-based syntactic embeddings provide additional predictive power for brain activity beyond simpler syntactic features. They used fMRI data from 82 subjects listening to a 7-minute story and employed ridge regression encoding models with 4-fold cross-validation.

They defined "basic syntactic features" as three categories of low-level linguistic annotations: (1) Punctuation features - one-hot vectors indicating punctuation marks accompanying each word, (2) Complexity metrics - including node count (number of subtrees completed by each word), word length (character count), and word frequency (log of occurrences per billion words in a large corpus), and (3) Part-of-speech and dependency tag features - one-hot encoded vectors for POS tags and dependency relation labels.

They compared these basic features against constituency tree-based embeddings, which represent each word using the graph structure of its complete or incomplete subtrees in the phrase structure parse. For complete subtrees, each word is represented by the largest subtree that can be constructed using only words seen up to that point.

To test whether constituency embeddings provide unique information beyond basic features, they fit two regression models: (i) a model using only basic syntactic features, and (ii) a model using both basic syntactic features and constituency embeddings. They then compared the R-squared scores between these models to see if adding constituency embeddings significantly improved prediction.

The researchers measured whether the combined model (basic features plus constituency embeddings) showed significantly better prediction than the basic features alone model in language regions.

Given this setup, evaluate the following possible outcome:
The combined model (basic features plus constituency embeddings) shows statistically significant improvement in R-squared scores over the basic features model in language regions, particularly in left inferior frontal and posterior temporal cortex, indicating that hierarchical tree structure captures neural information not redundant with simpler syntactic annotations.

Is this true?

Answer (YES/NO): NO